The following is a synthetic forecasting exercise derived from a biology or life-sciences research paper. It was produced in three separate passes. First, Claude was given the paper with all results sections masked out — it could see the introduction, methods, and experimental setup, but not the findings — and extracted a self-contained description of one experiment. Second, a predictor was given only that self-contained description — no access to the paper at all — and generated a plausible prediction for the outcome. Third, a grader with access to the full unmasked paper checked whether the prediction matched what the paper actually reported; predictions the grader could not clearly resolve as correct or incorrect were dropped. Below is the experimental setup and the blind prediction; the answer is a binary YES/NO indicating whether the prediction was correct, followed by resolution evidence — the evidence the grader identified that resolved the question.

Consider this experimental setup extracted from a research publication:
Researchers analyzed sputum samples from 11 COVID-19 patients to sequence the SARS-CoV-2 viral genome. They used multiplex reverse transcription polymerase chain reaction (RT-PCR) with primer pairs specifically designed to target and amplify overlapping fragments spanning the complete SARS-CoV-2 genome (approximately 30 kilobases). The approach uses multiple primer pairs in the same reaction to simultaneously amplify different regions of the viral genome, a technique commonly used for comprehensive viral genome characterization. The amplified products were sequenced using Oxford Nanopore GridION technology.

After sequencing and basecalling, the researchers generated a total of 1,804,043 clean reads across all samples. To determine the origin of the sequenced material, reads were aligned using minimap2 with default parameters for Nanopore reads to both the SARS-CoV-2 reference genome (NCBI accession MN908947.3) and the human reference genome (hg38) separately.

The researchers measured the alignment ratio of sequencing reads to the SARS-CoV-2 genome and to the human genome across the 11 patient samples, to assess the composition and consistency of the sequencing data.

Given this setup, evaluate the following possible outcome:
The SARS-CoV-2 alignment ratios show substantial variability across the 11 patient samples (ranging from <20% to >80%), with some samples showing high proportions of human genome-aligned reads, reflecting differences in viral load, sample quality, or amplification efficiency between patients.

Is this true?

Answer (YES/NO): NO